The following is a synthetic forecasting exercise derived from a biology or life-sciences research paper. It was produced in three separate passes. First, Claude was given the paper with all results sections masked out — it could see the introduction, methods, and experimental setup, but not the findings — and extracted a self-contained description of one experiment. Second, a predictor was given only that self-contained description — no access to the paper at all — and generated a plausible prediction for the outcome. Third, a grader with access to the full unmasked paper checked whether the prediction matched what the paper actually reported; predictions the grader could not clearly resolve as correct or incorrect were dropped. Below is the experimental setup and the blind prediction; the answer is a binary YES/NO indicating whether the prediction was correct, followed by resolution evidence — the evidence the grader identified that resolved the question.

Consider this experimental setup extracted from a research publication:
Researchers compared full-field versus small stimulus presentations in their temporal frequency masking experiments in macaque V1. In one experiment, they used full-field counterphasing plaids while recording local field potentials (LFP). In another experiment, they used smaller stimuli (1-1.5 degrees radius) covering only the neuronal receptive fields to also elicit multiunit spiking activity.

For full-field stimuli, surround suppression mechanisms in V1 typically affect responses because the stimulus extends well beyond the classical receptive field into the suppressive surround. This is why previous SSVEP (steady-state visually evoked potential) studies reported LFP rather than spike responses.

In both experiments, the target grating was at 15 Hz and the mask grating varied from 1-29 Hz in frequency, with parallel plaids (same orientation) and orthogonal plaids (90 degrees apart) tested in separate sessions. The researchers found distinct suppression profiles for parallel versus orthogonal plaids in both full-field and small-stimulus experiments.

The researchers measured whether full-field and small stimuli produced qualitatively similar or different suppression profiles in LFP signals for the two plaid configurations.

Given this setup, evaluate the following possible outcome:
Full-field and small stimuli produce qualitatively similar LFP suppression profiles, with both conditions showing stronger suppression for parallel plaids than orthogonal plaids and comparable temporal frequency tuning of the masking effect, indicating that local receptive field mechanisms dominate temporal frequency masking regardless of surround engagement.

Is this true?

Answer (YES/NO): YES